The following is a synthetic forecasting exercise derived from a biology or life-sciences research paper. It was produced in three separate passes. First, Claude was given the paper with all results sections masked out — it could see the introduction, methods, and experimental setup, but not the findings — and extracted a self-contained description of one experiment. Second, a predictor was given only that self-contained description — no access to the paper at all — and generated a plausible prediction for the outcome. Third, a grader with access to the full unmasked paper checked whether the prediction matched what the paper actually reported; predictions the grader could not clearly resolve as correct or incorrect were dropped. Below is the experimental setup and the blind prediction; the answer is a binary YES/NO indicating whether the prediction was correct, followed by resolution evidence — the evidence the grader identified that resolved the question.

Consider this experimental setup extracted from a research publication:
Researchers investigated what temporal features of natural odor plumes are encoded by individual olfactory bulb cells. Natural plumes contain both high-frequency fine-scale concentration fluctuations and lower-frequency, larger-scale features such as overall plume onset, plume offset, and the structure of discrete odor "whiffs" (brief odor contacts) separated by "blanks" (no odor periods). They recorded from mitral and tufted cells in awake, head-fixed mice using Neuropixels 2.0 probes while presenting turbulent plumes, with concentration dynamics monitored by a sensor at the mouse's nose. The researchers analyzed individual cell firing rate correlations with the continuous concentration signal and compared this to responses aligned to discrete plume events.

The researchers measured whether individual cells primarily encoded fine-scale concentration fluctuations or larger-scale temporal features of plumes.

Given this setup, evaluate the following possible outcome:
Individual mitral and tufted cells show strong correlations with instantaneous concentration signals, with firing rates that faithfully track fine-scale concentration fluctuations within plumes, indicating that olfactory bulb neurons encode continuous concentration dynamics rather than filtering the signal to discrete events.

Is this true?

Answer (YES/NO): NO